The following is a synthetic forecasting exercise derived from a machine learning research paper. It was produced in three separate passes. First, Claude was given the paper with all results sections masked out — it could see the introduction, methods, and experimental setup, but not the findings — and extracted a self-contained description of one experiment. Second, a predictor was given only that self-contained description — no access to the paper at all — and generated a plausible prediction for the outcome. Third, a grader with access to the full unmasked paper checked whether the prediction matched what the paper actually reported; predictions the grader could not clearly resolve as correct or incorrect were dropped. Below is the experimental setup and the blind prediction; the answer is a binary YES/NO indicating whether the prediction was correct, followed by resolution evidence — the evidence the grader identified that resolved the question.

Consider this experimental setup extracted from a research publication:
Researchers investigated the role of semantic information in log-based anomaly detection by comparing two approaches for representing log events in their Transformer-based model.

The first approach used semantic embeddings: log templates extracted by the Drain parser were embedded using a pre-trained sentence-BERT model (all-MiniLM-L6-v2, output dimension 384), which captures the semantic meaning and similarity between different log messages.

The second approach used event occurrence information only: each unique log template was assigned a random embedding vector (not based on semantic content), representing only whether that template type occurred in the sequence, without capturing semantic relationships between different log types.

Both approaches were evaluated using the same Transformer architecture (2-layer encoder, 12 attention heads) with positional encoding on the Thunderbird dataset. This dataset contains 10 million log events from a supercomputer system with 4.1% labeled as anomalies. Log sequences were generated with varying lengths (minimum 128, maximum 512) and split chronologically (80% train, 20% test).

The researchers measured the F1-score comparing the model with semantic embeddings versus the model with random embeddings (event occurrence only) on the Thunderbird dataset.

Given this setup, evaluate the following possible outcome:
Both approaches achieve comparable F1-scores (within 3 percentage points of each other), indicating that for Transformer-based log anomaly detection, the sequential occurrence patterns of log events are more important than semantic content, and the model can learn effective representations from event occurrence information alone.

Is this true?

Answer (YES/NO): NO